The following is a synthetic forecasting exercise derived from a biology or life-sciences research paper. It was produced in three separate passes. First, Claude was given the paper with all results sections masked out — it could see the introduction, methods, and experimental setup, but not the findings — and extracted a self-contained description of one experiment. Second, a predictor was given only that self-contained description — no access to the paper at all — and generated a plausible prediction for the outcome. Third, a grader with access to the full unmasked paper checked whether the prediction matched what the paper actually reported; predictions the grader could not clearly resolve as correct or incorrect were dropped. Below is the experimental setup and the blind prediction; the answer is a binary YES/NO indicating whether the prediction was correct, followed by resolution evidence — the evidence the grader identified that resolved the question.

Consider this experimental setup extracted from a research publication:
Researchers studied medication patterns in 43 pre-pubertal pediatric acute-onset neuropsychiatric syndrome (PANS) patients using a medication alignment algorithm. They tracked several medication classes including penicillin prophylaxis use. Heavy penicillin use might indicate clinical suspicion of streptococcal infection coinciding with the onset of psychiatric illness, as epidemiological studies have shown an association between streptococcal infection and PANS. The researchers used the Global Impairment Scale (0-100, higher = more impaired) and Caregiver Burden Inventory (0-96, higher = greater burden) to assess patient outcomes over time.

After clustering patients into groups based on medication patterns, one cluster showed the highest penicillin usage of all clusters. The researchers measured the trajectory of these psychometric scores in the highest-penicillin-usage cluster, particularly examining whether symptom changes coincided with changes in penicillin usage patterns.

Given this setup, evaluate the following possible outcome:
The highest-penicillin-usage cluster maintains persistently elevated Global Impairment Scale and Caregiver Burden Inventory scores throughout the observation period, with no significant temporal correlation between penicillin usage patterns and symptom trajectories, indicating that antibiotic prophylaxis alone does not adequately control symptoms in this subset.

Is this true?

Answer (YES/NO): NO